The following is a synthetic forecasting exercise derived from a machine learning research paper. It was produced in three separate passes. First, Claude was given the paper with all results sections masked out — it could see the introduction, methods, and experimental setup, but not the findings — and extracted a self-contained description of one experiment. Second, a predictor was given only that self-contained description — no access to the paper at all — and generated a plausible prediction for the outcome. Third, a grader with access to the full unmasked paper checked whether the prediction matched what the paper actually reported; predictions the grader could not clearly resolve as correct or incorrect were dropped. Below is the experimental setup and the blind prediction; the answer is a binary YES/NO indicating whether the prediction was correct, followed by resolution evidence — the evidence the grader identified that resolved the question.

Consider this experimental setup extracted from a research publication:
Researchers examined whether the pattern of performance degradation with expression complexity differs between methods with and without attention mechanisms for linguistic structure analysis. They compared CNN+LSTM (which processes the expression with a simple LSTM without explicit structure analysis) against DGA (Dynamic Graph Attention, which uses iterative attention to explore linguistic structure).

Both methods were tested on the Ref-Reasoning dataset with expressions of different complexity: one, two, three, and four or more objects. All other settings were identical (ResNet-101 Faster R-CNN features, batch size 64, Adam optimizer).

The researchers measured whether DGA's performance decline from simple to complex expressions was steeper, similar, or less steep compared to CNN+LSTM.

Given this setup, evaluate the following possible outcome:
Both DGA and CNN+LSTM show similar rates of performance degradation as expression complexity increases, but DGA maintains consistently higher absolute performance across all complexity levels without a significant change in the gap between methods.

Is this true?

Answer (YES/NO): NO